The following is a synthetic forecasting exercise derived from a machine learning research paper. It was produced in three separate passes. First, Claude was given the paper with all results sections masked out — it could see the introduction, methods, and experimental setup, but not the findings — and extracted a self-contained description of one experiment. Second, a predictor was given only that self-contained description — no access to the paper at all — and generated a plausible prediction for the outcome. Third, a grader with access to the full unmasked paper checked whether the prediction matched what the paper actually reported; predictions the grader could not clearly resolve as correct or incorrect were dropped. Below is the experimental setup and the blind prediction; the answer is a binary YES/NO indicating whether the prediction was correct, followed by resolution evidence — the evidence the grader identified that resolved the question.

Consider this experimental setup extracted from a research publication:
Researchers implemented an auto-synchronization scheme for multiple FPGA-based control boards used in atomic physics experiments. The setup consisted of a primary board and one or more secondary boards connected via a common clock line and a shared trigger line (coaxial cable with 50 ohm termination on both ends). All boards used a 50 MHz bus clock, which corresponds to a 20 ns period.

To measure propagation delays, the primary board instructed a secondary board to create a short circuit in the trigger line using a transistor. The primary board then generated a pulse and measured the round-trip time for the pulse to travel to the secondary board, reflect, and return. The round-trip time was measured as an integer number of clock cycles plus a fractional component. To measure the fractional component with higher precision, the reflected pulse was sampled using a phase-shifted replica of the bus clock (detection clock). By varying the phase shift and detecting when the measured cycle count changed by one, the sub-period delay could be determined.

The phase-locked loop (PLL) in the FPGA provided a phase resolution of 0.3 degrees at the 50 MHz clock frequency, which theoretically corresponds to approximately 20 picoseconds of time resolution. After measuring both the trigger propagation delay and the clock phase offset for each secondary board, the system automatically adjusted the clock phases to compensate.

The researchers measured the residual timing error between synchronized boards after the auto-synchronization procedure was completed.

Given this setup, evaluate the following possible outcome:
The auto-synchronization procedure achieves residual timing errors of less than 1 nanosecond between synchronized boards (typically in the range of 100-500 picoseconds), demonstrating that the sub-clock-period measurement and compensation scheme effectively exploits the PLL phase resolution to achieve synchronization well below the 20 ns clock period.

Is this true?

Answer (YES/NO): NO